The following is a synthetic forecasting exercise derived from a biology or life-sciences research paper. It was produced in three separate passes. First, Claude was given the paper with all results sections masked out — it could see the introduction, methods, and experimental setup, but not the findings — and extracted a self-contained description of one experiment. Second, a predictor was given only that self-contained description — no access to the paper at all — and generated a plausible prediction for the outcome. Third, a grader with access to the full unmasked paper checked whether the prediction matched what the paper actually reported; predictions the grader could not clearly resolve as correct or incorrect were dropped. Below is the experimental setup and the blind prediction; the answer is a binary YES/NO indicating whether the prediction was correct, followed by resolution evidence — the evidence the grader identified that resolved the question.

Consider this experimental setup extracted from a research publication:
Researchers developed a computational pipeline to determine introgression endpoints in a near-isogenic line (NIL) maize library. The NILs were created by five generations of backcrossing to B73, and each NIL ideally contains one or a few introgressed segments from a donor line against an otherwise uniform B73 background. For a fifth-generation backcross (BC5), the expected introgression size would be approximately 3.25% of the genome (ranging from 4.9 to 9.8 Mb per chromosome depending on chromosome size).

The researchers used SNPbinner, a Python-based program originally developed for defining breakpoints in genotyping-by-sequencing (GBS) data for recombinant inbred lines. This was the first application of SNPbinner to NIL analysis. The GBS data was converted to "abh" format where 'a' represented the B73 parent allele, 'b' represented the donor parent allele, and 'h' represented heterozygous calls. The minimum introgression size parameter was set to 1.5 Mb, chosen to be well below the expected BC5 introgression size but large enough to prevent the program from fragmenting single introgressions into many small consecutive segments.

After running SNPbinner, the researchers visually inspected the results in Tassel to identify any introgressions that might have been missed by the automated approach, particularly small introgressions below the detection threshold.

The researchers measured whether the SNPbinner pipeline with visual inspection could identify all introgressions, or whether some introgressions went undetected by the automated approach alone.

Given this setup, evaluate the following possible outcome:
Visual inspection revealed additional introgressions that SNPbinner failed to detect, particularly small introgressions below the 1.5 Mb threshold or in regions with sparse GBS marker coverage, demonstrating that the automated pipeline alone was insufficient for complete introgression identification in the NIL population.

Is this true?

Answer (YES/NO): YES